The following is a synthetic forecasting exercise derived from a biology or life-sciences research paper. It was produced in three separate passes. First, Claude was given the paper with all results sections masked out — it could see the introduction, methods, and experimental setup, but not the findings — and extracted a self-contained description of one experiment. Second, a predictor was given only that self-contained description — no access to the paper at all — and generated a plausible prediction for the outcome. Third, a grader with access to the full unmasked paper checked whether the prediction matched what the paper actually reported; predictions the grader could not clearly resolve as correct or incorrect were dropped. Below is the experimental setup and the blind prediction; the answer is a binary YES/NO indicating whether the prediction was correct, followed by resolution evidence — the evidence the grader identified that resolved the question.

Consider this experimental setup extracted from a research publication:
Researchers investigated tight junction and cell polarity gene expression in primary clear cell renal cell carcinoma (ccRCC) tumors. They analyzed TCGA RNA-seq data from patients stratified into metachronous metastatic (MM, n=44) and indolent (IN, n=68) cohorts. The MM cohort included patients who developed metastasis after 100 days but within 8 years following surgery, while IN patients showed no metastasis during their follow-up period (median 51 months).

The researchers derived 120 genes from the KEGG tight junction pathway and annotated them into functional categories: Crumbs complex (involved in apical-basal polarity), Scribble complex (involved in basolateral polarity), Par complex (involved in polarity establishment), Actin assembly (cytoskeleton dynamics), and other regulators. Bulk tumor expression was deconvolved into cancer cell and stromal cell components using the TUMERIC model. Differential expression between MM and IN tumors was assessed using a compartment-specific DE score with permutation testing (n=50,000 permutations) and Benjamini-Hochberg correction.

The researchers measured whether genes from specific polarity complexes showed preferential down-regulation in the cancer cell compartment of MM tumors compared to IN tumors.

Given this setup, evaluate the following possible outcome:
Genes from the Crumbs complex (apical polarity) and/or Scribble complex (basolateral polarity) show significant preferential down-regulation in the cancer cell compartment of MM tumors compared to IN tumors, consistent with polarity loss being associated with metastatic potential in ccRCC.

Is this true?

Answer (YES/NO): YES